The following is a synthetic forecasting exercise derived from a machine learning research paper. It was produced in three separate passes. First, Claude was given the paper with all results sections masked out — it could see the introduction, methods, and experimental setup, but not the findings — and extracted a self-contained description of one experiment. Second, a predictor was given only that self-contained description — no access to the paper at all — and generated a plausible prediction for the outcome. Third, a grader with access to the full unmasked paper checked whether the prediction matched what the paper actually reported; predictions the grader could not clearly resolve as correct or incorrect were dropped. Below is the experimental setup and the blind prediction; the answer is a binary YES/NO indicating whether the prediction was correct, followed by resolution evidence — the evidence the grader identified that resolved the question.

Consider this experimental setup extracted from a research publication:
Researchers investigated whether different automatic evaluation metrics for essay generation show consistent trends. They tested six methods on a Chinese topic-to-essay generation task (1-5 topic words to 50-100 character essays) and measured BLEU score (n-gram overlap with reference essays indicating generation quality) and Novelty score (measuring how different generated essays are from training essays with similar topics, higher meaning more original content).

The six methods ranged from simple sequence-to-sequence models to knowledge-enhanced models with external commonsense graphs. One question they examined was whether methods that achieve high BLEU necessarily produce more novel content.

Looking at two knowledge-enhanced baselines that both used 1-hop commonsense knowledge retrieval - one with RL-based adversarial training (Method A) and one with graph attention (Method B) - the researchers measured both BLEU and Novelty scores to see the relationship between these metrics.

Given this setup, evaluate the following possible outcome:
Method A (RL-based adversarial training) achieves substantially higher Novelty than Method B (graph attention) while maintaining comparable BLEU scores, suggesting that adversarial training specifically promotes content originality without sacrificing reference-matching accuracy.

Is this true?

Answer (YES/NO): NO